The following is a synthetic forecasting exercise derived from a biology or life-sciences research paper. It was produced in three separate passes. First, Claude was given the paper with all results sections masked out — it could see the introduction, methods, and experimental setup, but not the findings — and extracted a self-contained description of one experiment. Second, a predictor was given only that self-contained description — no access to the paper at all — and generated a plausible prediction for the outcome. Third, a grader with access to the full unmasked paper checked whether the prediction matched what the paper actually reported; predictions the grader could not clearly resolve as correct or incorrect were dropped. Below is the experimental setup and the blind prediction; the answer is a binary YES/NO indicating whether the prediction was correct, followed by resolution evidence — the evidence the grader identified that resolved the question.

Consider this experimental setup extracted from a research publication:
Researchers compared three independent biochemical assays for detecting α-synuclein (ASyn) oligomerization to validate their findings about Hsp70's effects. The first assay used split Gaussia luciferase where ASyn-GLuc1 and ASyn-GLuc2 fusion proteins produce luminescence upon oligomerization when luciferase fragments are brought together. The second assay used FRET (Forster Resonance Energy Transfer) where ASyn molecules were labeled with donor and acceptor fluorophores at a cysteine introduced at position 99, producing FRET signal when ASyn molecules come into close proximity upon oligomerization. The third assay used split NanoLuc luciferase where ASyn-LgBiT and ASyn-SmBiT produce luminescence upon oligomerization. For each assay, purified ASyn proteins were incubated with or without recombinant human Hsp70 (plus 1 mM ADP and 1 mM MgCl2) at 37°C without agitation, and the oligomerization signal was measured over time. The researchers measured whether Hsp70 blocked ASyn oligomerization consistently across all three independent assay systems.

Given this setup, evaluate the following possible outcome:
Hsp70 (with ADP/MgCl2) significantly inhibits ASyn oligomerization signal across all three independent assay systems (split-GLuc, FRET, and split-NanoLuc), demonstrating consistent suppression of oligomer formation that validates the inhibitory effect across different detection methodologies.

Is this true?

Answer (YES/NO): YES